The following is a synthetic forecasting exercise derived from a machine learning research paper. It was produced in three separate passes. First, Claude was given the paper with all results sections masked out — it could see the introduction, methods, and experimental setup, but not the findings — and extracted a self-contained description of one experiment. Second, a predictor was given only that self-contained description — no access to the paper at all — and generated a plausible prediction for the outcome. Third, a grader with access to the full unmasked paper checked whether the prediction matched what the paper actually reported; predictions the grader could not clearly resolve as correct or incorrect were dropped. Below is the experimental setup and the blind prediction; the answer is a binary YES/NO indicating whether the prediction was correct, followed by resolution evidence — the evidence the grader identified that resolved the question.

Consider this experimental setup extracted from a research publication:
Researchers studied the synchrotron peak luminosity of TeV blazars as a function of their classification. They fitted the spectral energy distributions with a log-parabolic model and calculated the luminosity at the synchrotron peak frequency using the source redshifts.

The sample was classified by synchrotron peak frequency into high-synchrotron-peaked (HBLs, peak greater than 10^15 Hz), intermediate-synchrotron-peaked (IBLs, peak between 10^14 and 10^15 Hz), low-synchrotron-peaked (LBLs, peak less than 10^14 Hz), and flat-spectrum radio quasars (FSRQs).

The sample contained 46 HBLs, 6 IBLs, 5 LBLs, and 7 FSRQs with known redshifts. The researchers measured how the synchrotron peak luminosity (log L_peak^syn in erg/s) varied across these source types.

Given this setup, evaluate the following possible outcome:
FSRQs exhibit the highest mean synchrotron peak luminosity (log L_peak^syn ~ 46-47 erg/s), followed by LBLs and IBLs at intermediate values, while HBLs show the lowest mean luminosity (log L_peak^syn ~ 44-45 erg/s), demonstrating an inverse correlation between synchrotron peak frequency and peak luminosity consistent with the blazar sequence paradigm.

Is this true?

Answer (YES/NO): NO